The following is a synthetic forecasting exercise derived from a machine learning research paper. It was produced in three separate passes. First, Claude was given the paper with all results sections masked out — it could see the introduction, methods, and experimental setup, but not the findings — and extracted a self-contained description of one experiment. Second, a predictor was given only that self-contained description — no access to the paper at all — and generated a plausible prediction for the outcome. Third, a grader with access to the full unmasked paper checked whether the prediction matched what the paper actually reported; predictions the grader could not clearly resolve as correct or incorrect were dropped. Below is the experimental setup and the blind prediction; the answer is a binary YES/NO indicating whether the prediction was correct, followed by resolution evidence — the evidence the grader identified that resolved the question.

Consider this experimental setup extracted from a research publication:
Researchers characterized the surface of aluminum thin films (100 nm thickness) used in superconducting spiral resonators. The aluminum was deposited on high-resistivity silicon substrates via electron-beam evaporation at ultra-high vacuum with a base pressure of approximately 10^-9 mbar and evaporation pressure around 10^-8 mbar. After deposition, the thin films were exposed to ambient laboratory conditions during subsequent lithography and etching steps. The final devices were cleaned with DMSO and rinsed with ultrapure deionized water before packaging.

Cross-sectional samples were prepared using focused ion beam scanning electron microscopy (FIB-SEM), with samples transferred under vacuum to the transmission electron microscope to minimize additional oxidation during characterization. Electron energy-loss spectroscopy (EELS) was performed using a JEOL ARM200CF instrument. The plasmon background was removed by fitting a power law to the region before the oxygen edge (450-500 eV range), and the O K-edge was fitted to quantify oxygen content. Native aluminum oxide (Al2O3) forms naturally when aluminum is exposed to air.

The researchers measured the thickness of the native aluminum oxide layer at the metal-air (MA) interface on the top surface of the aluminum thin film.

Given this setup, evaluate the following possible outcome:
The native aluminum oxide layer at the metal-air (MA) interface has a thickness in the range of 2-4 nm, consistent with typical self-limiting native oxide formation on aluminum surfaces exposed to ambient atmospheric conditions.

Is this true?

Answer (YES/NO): NO